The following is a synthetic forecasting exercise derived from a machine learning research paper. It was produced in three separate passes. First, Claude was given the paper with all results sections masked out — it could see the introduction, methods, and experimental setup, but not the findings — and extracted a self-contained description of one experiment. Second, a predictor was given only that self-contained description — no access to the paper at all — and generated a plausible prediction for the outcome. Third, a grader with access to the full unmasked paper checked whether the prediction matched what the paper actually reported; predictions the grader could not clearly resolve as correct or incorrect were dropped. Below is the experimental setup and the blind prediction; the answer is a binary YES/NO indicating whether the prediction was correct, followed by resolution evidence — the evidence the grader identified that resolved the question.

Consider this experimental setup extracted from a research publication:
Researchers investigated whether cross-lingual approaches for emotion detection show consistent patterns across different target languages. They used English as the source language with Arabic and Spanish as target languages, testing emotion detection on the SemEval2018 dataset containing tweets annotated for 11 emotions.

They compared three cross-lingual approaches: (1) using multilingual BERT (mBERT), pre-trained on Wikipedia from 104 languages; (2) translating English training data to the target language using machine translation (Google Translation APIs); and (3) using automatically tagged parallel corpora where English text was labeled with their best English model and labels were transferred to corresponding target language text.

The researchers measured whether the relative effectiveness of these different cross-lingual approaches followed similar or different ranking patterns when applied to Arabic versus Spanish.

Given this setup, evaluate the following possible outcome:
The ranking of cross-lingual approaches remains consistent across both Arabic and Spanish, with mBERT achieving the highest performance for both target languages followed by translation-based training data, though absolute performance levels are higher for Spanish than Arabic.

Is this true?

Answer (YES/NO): NO